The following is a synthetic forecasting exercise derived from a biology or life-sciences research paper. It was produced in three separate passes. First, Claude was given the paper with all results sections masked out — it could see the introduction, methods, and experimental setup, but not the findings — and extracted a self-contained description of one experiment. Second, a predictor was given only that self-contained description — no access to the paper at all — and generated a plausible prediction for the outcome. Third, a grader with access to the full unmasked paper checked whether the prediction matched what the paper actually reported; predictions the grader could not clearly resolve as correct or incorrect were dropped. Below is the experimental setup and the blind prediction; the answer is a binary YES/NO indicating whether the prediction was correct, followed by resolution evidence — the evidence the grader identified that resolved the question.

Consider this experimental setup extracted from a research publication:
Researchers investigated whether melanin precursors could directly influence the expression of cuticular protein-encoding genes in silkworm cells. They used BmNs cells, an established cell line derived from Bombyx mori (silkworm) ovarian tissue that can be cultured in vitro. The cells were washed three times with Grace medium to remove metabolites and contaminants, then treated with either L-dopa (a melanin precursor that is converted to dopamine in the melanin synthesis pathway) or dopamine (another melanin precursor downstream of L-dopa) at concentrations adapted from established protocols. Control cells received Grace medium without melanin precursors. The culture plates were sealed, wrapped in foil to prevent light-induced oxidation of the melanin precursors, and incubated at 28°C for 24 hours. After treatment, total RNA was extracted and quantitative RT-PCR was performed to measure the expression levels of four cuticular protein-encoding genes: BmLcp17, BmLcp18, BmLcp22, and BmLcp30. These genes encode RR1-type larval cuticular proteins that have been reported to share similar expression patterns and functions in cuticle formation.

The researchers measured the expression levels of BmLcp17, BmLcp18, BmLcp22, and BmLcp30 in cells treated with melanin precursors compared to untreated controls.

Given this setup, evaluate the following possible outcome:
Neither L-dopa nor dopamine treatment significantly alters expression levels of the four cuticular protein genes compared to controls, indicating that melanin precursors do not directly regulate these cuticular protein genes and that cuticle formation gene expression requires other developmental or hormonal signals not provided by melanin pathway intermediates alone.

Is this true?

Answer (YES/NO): NO